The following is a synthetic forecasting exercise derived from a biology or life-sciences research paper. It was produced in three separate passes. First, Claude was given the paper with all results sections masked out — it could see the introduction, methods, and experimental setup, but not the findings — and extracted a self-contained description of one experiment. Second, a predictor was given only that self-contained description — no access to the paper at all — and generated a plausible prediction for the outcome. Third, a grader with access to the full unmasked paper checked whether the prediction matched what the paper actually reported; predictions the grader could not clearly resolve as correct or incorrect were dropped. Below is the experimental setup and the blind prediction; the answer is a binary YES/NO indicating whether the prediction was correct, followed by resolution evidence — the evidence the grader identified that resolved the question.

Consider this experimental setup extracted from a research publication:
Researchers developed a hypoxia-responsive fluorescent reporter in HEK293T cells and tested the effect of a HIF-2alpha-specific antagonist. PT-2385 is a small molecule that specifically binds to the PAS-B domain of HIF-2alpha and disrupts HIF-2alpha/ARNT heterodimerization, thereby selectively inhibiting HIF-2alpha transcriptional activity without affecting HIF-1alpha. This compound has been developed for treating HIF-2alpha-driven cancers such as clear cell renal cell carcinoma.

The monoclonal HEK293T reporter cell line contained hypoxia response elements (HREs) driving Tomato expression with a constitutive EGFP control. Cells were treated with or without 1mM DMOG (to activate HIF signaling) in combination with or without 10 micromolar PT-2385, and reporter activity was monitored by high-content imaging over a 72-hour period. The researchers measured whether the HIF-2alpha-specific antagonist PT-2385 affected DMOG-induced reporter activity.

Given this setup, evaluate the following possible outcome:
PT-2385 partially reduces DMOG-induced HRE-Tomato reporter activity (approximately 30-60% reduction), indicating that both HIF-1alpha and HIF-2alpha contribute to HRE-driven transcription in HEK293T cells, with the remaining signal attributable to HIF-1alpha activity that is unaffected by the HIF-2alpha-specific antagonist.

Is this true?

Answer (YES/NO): NO